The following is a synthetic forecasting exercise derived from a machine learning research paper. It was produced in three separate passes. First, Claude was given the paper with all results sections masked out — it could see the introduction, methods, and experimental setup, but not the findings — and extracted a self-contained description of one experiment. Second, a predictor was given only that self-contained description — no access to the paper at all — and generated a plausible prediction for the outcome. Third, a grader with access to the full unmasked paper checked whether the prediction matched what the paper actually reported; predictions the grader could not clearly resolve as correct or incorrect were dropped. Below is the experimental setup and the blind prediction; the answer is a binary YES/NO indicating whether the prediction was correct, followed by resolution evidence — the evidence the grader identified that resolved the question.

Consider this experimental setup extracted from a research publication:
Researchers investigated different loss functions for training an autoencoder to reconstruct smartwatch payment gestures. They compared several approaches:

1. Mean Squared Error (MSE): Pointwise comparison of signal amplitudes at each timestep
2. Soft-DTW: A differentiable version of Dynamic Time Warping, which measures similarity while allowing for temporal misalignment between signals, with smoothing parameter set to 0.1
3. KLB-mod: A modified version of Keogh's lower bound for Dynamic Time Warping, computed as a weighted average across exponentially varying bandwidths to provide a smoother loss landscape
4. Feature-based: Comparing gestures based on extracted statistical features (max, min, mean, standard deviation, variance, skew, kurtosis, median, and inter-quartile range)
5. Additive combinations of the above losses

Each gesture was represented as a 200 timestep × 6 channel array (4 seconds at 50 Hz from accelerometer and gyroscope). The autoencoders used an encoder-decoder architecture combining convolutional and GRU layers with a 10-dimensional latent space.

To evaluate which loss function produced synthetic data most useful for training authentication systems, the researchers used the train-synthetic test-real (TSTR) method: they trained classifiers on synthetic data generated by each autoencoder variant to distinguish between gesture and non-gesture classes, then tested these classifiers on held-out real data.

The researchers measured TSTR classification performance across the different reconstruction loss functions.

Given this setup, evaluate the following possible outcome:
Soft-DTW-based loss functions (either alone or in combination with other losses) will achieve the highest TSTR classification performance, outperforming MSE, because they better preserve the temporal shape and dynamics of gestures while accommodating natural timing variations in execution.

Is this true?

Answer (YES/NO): NO